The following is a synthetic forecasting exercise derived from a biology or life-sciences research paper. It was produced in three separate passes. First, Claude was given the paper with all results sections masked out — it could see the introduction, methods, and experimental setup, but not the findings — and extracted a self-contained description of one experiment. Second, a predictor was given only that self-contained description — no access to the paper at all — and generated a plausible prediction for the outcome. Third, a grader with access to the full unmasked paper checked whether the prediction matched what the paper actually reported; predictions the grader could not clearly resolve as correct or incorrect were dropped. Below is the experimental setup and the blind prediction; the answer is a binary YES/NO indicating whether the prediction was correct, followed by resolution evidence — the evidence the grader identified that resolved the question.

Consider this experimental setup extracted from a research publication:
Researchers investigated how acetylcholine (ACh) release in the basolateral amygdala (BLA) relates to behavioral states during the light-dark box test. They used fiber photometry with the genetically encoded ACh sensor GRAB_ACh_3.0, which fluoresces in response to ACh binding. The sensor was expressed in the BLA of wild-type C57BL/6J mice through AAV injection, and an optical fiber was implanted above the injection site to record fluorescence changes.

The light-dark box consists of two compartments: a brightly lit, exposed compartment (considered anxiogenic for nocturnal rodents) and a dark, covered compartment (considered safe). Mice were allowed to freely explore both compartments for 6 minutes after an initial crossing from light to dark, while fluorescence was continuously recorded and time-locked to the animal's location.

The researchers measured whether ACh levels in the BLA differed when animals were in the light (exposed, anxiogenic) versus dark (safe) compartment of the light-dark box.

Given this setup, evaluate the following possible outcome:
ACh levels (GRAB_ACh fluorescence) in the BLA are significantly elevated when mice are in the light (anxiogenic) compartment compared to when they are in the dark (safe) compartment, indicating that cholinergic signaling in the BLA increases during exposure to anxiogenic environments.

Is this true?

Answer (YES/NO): YES